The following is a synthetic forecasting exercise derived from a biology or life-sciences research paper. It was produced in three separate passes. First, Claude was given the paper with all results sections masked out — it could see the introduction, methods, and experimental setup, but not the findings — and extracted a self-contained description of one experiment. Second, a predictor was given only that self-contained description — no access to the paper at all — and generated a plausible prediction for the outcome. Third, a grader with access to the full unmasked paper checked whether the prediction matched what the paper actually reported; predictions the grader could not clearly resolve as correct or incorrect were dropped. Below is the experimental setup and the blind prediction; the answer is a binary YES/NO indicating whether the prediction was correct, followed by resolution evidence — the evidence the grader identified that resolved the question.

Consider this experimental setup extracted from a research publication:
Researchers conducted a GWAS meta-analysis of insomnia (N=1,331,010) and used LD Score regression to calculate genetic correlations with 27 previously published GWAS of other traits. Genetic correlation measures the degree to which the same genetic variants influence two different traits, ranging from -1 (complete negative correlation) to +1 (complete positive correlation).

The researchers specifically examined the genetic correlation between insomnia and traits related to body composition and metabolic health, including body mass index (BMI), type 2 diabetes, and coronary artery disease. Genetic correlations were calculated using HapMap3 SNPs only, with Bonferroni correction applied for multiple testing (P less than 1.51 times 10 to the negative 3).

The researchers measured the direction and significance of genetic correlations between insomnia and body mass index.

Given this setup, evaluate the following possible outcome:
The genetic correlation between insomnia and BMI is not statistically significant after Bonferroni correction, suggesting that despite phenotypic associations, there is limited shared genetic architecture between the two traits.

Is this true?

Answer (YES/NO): NO